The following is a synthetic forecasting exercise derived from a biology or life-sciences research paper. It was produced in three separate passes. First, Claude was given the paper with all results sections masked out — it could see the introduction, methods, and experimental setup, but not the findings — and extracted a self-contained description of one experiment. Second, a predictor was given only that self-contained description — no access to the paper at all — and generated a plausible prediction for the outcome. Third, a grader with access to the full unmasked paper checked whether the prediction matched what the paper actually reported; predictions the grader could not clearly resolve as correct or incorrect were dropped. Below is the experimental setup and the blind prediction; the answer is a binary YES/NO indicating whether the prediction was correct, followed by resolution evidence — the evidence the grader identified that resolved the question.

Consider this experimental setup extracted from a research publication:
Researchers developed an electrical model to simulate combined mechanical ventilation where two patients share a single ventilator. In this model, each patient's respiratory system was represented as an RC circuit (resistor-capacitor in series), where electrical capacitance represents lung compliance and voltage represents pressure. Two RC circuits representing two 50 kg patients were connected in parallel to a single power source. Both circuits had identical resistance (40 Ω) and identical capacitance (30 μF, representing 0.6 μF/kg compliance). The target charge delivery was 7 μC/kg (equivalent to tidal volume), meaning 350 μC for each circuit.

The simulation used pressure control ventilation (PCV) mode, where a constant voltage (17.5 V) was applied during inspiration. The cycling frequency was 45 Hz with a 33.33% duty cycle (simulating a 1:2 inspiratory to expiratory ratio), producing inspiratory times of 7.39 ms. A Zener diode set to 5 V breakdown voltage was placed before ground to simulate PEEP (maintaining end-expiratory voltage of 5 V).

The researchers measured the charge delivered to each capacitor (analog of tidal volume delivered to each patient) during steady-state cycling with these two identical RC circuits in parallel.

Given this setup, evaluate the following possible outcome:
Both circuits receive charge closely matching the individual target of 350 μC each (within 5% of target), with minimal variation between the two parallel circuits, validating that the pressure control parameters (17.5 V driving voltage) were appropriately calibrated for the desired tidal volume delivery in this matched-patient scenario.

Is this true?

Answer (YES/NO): YES